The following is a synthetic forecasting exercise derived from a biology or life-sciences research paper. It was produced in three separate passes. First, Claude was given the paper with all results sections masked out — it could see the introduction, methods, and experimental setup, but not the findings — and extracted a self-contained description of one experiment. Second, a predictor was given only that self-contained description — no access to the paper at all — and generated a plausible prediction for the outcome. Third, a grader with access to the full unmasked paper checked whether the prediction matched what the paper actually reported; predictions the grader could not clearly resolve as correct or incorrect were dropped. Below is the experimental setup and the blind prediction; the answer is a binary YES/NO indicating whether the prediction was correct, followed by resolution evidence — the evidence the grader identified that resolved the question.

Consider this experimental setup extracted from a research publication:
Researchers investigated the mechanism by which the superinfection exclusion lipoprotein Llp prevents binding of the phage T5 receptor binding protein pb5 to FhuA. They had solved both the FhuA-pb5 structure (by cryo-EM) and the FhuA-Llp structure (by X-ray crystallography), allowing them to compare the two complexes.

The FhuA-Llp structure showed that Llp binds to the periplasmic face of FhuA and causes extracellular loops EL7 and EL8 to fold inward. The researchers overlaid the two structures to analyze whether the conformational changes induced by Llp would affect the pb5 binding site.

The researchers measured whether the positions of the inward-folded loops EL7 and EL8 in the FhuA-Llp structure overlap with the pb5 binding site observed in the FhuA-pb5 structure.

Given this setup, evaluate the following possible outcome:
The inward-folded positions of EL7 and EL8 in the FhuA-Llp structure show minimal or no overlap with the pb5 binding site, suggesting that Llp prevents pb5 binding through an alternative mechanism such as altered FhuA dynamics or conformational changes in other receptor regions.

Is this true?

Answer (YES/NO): NO